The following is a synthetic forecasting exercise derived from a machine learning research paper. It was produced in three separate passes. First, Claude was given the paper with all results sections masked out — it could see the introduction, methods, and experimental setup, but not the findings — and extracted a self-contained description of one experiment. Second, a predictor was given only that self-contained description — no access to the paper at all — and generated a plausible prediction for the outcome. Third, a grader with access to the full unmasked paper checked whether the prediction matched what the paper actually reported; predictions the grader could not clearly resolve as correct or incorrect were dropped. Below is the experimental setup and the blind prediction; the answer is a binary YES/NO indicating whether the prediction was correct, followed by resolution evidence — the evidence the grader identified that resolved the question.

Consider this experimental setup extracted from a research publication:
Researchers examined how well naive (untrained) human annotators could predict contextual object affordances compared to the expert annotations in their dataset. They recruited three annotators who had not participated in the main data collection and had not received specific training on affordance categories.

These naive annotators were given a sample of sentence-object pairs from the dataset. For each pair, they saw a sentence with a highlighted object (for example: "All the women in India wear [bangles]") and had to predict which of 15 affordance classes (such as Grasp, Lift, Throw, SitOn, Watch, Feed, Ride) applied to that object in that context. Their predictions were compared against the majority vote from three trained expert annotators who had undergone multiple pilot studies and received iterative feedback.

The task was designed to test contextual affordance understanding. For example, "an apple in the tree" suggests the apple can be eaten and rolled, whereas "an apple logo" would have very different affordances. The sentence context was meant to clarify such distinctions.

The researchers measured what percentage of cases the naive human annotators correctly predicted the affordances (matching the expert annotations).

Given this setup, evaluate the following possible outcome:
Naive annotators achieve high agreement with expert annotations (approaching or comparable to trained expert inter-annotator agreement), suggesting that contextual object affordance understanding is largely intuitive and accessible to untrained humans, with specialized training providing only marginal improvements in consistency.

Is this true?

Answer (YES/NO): YES